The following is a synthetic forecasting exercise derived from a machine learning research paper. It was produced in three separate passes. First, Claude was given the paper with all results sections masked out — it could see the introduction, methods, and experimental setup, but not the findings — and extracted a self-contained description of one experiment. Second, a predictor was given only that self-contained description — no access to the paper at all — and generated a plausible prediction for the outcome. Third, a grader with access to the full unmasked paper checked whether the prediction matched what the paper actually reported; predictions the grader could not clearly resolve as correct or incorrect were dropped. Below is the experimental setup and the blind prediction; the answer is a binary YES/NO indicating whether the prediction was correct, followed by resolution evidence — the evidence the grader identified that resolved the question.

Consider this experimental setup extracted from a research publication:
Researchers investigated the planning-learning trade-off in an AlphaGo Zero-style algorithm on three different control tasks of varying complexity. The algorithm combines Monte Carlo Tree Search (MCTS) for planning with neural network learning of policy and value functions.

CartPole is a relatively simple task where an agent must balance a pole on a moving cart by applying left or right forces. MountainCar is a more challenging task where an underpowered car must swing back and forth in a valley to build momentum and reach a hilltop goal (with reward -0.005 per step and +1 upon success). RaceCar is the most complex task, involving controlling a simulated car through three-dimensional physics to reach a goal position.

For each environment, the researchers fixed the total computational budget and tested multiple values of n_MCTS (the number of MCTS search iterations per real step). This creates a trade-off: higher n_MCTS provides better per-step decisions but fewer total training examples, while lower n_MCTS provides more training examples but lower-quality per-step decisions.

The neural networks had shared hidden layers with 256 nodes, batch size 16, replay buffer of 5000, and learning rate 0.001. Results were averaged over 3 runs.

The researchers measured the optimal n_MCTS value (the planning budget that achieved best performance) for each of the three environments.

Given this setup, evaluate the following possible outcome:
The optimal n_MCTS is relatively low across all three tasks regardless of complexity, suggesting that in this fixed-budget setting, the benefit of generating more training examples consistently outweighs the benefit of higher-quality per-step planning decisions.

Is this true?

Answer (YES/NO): NO